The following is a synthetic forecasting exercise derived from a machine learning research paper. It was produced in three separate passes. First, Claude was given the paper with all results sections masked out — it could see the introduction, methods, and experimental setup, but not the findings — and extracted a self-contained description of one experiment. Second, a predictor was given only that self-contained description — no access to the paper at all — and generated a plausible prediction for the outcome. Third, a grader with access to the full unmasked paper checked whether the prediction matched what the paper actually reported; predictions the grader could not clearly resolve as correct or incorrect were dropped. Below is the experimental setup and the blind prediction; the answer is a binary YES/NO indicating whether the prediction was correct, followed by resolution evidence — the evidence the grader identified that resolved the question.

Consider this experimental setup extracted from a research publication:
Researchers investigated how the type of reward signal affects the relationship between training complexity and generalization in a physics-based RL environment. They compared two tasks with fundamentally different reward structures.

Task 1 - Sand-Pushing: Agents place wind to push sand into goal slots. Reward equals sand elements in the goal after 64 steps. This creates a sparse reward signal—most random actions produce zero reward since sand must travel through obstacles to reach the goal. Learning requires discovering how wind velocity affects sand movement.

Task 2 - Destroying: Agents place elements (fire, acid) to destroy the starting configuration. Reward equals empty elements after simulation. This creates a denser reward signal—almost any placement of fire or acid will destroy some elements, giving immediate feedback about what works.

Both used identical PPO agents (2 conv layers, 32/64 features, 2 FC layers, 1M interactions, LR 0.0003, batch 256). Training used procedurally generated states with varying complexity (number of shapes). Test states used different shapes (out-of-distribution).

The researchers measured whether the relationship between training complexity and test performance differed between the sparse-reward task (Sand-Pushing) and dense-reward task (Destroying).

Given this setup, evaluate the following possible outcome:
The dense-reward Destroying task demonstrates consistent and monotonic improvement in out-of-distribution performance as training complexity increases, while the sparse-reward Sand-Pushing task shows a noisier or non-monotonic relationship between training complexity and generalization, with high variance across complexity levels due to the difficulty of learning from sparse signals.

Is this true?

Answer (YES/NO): YES